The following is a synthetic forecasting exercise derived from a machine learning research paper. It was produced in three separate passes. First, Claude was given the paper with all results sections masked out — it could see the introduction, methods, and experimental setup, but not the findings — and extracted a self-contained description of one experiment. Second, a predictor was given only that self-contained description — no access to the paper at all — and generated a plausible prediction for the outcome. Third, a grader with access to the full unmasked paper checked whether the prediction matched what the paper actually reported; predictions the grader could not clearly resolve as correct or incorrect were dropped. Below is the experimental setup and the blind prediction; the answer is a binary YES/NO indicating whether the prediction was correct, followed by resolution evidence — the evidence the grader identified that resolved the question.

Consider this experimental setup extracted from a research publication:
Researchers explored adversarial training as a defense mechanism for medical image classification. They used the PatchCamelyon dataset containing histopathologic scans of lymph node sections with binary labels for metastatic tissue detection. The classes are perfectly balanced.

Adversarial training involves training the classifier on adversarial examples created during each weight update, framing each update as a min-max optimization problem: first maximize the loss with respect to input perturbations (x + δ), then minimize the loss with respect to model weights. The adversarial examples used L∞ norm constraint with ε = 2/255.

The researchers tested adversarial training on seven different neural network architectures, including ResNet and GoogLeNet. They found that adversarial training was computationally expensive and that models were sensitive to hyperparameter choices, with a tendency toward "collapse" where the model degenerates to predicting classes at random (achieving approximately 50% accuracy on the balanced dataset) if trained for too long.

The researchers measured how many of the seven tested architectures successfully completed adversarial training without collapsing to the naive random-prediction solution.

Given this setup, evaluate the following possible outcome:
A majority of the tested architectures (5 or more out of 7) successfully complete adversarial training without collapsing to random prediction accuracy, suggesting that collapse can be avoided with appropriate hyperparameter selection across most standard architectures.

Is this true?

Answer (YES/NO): NO